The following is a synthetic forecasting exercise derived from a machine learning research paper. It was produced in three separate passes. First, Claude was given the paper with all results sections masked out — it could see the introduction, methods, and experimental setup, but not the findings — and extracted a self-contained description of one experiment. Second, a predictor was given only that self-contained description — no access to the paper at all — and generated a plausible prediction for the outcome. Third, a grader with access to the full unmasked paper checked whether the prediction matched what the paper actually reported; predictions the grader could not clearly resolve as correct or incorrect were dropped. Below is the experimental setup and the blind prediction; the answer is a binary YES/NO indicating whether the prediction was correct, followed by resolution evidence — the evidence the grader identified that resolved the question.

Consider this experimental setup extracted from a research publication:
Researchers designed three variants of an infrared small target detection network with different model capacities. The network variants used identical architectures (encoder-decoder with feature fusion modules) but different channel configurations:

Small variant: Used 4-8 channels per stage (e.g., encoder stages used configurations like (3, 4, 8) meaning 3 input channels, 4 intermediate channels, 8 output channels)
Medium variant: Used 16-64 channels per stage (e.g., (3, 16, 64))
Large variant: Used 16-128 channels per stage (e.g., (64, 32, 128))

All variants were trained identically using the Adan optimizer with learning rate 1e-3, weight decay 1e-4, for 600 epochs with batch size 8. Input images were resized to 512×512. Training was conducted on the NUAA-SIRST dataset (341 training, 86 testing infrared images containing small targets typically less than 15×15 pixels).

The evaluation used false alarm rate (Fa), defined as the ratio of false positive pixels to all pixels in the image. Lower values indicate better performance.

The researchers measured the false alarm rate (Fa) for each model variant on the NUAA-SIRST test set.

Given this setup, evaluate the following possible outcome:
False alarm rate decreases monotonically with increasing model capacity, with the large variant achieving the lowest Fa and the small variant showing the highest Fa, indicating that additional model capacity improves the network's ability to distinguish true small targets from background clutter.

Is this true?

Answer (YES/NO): YES